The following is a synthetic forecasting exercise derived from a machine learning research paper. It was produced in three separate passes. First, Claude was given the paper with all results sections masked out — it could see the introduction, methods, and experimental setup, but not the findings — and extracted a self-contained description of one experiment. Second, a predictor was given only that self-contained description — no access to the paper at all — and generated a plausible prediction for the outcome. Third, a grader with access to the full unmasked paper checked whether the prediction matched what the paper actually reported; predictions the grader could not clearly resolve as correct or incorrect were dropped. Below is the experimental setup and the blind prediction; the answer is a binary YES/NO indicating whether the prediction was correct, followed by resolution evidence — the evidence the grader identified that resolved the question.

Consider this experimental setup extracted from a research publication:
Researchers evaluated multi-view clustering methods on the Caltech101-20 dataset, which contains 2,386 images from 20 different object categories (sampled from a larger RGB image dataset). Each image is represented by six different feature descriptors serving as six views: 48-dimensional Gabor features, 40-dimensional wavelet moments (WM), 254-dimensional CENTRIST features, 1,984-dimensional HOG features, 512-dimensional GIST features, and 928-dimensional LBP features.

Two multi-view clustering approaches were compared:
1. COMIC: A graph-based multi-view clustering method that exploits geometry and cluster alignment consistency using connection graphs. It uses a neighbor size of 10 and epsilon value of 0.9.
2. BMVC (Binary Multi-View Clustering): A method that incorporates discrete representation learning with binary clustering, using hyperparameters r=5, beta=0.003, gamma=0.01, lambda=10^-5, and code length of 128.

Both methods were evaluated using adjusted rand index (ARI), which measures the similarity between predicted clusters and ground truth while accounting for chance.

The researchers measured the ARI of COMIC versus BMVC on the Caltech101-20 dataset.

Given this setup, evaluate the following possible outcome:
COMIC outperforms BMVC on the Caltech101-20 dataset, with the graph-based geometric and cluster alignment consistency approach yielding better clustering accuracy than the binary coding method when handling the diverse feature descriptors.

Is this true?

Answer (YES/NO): YES